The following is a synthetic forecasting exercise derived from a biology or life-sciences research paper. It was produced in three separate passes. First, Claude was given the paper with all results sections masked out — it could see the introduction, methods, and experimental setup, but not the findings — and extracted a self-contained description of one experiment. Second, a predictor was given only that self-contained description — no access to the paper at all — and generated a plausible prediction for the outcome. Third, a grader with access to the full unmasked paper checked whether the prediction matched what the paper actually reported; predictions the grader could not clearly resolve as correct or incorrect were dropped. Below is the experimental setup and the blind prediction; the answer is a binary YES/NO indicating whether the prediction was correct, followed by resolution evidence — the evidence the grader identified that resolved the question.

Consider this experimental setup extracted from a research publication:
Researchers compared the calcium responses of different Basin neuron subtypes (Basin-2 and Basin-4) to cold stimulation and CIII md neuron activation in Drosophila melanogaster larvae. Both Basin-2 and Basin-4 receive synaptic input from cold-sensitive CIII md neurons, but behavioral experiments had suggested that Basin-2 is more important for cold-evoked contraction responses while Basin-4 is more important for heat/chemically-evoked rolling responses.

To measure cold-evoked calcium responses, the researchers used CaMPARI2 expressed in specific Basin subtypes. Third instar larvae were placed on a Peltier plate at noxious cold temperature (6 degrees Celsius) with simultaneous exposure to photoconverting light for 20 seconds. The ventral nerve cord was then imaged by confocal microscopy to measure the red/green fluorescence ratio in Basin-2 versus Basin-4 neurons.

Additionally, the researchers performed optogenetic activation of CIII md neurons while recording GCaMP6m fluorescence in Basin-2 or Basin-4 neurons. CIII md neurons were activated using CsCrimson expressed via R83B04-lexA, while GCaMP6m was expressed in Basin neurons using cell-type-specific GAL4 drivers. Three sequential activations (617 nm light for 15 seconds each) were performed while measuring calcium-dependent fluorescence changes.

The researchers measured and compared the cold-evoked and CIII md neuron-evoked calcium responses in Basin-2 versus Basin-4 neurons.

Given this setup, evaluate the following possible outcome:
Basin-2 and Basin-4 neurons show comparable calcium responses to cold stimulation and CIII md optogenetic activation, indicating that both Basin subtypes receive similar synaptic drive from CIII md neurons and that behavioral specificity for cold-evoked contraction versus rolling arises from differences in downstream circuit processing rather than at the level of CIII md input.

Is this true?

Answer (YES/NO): NO